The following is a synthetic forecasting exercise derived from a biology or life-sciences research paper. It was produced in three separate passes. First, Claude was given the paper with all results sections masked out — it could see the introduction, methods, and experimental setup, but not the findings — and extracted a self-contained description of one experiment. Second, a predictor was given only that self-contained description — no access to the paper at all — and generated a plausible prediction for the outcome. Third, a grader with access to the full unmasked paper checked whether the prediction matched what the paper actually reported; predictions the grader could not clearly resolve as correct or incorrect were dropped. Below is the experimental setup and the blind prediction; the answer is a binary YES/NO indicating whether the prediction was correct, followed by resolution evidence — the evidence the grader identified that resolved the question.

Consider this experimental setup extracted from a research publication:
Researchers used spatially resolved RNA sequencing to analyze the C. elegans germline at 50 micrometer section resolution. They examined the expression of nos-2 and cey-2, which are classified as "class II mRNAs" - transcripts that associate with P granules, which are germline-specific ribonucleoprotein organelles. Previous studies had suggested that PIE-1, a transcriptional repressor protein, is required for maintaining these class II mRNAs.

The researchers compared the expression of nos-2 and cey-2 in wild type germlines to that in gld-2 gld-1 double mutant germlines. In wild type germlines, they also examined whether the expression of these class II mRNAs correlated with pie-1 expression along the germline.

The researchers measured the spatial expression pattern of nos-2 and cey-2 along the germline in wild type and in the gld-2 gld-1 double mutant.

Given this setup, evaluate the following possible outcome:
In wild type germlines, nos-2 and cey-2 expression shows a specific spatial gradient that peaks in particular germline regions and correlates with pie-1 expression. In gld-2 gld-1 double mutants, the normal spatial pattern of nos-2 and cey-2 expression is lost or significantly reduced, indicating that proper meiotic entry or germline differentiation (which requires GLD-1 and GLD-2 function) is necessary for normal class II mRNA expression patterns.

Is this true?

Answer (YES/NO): YES